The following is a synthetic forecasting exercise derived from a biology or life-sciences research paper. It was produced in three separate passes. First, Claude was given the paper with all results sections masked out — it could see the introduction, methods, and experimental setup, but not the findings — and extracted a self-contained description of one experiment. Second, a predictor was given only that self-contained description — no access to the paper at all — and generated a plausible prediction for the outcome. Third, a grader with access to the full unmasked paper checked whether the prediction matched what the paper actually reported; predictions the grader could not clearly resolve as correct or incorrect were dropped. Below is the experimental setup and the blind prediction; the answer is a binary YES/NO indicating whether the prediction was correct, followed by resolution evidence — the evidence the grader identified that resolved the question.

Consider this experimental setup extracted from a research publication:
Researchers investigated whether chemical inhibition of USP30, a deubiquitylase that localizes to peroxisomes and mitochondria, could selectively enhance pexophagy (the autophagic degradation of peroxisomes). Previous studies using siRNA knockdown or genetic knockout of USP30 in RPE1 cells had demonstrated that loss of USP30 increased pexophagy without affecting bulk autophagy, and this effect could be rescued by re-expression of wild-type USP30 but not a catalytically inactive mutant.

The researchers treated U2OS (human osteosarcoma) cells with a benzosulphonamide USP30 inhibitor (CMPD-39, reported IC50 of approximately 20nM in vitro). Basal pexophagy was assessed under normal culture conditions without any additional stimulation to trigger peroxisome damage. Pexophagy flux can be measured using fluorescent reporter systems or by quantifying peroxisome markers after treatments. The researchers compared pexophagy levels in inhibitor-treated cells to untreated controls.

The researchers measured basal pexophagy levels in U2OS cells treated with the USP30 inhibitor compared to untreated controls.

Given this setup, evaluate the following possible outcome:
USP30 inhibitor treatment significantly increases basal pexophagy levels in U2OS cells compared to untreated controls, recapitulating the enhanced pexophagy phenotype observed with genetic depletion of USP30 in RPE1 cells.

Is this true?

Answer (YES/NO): YES